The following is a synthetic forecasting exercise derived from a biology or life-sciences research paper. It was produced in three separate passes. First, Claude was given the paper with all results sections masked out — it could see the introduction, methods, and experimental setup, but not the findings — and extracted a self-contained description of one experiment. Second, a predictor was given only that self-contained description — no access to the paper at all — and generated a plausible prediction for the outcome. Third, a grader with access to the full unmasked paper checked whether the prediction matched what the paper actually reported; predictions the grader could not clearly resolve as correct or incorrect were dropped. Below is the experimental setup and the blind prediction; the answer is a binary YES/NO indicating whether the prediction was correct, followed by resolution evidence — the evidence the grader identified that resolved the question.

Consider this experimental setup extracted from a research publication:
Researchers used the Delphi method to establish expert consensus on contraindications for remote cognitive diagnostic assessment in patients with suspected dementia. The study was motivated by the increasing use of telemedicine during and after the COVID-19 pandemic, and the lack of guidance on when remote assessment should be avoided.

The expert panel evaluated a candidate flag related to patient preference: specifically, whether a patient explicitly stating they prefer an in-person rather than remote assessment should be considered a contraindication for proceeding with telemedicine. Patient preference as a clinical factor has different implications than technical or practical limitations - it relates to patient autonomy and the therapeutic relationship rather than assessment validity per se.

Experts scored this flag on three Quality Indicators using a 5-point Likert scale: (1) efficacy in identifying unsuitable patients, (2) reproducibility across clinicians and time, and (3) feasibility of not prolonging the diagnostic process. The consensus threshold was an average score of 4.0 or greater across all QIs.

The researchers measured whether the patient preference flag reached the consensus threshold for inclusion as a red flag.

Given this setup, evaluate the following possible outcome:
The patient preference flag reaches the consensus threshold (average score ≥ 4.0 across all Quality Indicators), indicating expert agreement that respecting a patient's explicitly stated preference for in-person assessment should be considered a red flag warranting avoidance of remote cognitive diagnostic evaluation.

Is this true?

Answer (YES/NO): YES